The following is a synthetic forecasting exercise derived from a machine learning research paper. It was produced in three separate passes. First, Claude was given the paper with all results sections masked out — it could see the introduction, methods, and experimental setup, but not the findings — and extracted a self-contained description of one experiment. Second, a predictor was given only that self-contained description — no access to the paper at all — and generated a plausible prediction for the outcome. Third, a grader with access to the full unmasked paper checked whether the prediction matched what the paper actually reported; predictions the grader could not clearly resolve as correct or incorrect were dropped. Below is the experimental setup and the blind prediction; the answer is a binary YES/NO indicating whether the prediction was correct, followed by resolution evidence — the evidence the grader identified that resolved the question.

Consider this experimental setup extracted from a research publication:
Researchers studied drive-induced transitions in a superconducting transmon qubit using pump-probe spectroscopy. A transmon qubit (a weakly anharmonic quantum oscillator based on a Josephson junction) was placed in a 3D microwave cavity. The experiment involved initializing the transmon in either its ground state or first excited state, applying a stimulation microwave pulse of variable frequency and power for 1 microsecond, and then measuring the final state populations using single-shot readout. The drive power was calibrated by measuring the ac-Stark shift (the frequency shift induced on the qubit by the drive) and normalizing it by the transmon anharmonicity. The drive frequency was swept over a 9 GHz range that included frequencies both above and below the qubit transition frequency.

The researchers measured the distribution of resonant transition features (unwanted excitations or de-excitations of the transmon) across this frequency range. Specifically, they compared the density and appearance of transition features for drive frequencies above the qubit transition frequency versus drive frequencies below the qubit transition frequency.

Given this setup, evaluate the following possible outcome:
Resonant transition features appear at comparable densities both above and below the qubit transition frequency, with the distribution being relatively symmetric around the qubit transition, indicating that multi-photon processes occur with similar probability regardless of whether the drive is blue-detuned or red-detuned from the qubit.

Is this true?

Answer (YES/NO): NO